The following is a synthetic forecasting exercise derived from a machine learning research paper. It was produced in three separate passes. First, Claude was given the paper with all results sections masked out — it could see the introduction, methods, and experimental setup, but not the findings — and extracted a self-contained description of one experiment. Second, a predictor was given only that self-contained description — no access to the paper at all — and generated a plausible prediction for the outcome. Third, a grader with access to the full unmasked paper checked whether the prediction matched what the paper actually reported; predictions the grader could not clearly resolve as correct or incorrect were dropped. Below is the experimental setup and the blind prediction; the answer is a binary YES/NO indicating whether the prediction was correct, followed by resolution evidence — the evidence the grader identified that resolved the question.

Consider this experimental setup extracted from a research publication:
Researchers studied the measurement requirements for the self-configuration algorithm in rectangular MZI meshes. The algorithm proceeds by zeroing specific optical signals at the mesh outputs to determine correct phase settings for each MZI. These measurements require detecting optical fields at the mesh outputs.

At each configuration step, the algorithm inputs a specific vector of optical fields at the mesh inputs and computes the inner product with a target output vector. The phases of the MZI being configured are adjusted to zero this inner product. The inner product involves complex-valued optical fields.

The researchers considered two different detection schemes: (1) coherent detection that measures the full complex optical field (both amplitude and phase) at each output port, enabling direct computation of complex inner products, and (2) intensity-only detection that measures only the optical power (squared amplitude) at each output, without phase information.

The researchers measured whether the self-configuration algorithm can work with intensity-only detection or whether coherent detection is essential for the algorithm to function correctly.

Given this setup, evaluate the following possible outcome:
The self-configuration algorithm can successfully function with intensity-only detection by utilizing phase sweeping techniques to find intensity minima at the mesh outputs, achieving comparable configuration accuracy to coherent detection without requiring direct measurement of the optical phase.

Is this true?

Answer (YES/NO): NO